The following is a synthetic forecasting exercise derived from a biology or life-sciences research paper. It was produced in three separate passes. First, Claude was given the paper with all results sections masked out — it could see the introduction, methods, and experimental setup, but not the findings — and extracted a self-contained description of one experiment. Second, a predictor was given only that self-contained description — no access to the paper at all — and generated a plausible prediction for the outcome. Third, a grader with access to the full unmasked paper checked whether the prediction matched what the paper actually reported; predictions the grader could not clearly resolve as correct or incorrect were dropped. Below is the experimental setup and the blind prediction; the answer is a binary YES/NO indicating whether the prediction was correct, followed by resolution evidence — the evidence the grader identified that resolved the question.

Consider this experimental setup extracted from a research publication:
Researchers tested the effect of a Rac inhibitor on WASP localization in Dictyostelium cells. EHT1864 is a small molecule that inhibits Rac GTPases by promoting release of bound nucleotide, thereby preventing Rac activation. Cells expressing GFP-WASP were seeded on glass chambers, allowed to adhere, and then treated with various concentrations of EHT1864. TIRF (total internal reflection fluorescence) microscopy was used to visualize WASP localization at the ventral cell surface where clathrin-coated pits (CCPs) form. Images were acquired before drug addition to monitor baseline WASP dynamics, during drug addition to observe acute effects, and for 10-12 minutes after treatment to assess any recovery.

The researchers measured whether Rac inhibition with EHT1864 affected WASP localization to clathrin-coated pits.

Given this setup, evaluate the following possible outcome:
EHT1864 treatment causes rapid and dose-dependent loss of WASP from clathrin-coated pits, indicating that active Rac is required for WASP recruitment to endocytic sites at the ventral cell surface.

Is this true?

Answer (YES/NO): NO